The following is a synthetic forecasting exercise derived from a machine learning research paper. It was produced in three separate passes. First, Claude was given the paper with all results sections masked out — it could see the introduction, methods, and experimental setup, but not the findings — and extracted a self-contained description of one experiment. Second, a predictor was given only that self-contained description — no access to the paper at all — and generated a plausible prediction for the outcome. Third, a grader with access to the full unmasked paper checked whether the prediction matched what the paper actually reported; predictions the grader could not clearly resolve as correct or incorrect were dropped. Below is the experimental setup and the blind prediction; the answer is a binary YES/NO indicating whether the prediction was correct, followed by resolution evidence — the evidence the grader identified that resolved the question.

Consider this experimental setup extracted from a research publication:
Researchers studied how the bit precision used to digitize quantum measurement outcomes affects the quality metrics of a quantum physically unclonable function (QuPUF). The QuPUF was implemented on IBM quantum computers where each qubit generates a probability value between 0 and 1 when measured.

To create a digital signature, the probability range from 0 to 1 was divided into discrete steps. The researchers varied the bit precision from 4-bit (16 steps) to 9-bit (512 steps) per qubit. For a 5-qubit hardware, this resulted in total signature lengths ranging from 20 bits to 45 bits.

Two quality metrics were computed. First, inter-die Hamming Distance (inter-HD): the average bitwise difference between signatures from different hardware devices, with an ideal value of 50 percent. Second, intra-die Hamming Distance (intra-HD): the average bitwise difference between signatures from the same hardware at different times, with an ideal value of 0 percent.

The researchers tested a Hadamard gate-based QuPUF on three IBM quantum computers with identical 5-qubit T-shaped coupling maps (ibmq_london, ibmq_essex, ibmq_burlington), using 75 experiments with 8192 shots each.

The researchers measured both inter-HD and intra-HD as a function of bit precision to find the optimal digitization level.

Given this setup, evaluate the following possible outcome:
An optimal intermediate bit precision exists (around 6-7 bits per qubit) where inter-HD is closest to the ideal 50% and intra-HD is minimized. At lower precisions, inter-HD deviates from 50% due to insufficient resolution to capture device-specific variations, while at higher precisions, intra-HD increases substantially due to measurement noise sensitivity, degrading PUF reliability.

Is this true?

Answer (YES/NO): NO